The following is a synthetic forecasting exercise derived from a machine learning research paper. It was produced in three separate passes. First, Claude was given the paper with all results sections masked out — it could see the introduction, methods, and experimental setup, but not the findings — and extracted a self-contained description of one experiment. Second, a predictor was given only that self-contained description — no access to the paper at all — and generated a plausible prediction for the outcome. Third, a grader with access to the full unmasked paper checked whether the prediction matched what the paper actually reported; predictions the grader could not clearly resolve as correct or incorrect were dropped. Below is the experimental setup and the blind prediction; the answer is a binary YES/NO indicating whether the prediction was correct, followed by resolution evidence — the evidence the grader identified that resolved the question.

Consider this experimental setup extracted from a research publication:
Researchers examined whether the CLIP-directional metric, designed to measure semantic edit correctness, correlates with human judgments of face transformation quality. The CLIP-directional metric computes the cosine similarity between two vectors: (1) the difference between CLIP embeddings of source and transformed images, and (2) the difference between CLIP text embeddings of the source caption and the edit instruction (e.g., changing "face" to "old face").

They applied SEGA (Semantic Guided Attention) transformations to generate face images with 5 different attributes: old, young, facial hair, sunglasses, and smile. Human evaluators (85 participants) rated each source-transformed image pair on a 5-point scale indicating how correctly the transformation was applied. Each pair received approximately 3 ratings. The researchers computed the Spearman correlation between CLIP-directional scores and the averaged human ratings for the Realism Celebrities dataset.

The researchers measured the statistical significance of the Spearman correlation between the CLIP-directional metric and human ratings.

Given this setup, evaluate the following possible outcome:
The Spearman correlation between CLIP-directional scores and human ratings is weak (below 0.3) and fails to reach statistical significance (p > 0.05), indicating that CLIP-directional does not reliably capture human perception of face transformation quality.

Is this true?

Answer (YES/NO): NO